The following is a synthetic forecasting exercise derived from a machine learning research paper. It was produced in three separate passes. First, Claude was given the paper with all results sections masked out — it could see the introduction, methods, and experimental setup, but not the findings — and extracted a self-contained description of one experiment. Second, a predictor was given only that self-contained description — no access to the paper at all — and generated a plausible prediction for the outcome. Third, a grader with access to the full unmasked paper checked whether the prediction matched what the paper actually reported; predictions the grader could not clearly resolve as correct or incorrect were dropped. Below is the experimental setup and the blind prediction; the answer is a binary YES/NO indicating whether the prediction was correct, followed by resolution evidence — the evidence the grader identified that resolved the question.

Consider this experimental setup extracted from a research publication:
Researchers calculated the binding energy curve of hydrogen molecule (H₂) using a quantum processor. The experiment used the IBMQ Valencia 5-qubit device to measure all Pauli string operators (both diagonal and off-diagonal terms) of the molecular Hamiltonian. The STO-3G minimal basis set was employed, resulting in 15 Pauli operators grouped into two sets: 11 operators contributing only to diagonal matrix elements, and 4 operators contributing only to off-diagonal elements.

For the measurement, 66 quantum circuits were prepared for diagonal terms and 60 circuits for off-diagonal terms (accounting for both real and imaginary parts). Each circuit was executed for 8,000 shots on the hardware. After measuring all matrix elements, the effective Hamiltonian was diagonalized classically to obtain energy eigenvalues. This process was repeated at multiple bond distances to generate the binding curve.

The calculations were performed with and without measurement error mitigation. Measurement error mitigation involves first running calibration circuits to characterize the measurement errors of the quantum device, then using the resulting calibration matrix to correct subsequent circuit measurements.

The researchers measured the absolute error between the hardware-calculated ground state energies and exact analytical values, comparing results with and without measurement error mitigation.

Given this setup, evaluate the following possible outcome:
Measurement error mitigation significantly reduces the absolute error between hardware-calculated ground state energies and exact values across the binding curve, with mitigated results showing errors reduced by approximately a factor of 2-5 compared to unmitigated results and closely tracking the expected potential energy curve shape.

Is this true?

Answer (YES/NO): NO